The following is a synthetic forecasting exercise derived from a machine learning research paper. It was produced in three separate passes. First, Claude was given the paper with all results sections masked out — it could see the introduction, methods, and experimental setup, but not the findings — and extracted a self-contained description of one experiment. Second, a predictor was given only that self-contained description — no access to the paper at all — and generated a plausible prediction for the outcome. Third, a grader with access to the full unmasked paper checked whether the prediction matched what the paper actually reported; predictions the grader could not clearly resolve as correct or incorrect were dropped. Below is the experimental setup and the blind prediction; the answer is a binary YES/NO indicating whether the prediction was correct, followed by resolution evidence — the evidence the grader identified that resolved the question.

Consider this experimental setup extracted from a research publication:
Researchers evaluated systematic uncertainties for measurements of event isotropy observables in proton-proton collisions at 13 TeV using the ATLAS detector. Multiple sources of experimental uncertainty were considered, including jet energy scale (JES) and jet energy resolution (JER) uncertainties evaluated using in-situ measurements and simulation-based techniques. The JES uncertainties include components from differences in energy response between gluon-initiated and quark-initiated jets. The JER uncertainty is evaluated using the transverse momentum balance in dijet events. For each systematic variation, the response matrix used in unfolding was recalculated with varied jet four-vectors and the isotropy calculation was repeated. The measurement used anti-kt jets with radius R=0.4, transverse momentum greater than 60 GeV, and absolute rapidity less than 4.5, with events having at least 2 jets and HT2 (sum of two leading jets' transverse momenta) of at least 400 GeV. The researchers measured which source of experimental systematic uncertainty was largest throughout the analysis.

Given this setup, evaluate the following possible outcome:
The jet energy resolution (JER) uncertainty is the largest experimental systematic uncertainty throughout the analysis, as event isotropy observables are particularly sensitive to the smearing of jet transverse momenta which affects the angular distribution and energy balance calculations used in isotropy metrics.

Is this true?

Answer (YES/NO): YES